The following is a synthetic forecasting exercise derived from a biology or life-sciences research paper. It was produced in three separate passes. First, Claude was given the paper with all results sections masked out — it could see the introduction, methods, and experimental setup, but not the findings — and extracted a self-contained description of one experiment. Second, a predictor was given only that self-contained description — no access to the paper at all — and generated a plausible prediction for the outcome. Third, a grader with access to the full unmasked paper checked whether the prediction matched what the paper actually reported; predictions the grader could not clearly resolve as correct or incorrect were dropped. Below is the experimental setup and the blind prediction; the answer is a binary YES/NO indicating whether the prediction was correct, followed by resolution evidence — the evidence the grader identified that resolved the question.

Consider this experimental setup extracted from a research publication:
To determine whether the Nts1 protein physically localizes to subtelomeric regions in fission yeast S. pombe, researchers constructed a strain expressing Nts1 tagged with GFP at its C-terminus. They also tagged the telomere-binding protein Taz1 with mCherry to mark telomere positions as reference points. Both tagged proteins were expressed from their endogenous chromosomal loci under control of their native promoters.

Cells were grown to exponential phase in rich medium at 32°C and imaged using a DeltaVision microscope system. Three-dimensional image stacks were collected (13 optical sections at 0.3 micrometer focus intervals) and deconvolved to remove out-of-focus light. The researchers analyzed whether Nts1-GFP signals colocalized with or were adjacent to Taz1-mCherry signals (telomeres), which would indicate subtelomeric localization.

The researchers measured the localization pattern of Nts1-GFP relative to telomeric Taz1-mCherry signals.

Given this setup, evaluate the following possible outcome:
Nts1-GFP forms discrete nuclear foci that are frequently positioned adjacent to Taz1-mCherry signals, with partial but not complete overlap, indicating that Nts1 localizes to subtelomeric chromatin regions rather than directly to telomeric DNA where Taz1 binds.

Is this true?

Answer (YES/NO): YES